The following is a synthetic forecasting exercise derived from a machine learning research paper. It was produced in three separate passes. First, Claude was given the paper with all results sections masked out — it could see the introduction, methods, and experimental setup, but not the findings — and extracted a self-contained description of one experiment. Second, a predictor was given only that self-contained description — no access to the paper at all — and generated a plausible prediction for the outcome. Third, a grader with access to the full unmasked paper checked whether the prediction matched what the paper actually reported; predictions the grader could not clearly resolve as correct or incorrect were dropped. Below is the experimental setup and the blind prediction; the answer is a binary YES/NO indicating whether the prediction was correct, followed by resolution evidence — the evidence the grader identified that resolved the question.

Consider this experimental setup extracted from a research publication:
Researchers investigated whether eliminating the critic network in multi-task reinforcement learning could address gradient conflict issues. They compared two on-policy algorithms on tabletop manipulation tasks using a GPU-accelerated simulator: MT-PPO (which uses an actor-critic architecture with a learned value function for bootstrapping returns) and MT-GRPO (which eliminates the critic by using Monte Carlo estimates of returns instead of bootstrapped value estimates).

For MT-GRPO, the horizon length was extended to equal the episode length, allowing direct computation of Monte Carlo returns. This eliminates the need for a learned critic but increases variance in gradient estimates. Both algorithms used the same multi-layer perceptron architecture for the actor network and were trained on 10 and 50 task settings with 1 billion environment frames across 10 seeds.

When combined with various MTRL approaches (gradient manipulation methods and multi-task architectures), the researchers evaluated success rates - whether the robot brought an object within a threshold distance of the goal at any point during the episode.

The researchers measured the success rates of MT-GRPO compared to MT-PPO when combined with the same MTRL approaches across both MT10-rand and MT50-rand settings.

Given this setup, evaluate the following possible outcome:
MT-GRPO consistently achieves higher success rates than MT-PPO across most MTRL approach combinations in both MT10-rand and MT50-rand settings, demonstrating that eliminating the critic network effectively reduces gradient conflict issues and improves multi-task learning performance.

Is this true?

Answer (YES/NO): YES